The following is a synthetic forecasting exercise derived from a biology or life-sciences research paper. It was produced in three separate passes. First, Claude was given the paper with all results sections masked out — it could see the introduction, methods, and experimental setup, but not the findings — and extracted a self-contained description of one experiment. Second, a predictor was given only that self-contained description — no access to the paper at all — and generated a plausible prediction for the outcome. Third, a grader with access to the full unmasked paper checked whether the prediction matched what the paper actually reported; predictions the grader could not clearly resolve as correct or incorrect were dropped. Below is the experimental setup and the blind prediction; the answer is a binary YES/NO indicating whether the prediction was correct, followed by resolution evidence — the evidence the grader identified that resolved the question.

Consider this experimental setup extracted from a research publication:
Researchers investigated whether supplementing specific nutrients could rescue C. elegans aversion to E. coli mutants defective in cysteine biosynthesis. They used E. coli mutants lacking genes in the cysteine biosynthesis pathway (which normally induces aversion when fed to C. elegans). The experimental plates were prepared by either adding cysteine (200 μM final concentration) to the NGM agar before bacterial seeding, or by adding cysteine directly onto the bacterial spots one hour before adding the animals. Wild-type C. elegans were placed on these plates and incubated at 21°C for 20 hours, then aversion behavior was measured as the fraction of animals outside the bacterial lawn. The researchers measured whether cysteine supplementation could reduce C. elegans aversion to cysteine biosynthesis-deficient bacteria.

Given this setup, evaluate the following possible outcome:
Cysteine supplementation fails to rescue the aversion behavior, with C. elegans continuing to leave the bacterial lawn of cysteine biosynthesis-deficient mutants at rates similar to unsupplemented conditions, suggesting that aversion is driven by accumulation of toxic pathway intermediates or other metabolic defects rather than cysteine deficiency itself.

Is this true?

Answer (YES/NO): NO